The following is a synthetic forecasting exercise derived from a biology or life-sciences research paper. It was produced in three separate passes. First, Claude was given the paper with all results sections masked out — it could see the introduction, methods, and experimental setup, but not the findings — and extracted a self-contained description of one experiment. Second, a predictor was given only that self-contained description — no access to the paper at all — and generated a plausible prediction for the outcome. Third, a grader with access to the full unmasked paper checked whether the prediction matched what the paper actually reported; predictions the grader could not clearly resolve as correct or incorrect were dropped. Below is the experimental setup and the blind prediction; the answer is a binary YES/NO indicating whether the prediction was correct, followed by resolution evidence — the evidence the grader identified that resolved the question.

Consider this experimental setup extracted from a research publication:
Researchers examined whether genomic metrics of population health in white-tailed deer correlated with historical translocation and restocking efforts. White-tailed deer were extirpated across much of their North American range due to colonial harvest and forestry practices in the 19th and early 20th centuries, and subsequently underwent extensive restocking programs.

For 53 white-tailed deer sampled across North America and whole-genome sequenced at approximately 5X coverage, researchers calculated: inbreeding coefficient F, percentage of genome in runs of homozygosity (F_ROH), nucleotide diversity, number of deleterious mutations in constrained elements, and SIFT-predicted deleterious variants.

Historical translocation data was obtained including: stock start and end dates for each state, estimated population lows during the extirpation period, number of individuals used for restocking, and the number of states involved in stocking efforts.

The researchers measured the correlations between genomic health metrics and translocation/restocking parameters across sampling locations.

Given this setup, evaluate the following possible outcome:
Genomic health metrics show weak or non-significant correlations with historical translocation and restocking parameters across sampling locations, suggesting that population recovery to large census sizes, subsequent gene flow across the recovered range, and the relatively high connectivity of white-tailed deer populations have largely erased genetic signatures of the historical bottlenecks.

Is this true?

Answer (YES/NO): YES